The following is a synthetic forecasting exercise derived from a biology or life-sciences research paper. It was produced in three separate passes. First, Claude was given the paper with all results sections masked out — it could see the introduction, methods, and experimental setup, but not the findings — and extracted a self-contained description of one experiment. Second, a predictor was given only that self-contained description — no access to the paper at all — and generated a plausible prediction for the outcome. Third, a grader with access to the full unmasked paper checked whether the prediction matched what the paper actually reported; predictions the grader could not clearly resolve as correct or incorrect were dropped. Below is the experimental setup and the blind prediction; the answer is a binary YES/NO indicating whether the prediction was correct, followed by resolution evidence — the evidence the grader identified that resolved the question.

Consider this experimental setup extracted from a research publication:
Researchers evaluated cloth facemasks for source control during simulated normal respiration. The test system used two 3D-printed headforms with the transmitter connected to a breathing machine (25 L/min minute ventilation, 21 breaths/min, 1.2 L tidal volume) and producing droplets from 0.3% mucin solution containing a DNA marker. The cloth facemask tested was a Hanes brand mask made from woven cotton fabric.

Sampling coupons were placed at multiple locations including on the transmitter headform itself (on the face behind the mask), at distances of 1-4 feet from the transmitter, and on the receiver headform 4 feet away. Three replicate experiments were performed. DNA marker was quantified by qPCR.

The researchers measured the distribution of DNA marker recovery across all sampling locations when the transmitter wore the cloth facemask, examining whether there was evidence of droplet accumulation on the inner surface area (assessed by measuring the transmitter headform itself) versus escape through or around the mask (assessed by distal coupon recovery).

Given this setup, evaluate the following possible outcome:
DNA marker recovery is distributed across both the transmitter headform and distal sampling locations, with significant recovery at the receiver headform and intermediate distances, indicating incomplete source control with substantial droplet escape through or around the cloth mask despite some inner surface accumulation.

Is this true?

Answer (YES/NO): NO